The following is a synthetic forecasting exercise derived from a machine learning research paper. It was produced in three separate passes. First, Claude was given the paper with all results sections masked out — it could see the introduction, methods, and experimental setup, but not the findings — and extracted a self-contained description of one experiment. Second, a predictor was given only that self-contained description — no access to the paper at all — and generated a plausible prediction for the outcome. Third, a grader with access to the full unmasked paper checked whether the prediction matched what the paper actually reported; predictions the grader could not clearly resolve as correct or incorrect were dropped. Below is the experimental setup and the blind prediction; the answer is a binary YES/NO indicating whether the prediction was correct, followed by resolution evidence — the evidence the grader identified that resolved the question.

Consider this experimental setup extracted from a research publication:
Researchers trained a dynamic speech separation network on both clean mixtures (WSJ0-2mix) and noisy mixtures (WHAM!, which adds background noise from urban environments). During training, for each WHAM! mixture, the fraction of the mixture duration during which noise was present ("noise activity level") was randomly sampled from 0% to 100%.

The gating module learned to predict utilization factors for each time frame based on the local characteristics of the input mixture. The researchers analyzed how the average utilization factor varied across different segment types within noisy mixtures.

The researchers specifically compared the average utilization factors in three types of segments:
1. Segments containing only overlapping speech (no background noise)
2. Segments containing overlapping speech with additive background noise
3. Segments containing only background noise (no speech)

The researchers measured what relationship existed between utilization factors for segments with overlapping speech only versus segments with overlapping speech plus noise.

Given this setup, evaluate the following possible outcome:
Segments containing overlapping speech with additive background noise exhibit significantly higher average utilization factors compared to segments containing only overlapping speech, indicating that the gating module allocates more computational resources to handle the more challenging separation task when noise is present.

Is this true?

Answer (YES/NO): YES